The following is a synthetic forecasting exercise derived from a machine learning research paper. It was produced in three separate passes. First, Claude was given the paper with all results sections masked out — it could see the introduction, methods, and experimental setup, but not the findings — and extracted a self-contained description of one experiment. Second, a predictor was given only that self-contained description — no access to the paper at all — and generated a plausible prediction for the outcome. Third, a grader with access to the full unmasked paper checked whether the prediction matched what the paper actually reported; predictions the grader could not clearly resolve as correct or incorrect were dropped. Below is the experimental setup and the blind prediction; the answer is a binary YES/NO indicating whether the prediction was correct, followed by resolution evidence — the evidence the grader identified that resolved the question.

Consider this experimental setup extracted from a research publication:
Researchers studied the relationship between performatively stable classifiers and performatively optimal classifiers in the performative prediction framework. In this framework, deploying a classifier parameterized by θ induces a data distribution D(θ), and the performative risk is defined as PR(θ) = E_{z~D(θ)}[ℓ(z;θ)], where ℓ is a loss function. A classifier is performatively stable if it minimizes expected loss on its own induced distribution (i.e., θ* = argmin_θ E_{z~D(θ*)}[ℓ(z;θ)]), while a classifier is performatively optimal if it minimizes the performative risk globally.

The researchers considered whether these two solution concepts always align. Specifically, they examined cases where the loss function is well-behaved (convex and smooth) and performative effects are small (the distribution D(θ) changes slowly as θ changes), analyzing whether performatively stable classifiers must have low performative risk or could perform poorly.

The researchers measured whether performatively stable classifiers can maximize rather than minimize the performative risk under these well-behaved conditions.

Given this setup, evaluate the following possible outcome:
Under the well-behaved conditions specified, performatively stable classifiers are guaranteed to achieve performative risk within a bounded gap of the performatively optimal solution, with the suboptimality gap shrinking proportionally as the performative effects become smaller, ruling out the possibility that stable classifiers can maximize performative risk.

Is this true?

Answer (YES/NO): NO